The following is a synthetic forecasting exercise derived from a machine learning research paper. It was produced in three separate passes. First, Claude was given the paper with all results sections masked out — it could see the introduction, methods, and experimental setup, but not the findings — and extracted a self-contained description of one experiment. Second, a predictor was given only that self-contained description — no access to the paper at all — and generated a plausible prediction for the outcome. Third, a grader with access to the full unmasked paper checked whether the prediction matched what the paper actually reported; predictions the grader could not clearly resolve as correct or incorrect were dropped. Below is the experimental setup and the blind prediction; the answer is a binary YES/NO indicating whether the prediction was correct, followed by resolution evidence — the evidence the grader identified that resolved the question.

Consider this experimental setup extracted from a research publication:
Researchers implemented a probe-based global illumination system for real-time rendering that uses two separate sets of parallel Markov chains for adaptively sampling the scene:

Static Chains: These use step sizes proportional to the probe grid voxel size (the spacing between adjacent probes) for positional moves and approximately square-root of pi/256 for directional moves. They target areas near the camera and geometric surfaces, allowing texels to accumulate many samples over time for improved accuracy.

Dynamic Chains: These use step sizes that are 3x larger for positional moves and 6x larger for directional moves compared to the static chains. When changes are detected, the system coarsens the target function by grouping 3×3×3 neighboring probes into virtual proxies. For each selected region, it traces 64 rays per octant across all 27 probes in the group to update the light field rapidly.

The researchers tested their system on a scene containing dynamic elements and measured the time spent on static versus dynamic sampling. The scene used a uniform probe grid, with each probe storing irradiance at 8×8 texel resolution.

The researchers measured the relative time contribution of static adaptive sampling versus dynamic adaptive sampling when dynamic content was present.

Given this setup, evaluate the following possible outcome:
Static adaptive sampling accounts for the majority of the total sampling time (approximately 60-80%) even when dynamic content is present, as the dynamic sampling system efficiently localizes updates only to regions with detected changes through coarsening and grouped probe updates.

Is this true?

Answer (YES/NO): NO